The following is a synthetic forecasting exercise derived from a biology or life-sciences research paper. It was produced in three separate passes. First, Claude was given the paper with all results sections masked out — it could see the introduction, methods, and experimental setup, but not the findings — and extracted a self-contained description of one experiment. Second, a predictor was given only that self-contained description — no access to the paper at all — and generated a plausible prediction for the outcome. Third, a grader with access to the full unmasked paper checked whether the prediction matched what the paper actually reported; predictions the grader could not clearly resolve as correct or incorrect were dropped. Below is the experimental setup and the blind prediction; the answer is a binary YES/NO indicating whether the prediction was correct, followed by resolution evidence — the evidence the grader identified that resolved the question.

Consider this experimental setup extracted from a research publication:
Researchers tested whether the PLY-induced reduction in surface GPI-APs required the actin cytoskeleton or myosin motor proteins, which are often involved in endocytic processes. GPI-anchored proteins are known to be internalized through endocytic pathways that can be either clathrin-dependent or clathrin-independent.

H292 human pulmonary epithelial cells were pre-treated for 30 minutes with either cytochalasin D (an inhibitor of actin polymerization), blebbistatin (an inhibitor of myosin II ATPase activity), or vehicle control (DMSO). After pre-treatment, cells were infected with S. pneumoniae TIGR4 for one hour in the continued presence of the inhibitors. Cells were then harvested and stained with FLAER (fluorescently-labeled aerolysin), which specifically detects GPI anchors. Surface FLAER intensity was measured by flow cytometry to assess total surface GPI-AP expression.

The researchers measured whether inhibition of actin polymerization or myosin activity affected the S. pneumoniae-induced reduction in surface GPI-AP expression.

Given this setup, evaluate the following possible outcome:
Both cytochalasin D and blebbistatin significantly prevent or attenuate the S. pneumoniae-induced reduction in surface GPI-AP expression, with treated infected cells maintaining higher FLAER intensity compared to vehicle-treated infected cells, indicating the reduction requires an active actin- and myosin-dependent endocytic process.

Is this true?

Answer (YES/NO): NO